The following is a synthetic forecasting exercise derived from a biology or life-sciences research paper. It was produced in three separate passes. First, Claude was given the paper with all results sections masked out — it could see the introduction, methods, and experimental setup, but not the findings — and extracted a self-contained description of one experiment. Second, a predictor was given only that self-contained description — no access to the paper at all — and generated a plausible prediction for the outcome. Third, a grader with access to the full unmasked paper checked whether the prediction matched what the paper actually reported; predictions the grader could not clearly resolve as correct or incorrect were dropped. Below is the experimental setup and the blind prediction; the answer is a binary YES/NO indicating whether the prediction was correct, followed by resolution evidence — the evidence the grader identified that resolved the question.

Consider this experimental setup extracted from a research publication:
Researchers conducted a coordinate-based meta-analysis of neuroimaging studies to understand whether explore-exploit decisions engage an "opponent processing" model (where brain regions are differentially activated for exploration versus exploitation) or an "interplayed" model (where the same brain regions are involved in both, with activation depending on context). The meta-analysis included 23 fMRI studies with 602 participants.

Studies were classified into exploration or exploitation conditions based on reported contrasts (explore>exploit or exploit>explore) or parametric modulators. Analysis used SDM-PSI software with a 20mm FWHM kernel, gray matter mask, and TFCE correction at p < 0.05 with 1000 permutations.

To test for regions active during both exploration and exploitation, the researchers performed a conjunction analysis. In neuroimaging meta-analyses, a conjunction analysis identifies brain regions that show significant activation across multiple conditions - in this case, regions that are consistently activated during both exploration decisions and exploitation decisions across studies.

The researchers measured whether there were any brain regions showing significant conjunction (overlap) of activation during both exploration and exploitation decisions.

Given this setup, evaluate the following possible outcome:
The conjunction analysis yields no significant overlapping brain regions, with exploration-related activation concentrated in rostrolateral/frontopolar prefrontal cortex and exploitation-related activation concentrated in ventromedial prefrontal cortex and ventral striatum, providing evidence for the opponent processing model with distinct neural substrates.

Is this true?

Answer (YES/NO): NO